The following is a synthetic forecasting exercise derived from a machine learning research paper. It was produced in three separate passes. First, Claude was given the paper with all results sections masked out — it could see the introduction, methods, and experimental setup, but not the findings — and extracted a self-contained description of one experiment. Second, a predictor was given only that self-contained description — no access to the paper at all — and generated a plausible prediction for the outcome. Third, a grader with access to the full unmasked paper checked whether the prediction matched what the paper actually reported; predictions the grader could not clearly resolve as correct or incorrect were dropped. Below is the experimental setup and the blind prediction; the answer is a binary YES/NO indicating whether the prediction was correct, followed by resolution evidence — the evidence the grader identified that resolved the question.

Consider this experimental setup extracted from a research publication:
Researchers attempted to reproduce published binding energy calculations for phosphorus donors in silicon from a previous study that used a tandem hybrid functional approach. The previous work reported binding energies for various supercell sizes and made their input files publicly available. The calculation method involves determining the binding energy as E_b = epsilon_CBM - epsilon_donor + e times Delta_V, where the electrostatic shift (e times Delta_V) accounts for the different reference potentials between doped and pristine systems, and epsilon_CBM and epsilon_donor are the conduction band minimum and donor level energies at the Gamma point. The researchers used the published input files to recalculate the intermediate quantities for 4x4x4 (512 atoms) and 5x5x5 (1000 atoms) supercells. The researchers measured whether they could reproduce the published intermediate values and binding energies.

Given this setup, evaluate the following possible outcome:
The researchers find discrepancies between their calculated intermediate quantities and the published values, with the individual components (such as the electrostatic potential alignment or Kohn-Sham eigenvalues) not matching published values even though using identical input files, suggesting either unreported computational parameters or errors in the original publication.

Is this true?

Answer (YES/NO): NO